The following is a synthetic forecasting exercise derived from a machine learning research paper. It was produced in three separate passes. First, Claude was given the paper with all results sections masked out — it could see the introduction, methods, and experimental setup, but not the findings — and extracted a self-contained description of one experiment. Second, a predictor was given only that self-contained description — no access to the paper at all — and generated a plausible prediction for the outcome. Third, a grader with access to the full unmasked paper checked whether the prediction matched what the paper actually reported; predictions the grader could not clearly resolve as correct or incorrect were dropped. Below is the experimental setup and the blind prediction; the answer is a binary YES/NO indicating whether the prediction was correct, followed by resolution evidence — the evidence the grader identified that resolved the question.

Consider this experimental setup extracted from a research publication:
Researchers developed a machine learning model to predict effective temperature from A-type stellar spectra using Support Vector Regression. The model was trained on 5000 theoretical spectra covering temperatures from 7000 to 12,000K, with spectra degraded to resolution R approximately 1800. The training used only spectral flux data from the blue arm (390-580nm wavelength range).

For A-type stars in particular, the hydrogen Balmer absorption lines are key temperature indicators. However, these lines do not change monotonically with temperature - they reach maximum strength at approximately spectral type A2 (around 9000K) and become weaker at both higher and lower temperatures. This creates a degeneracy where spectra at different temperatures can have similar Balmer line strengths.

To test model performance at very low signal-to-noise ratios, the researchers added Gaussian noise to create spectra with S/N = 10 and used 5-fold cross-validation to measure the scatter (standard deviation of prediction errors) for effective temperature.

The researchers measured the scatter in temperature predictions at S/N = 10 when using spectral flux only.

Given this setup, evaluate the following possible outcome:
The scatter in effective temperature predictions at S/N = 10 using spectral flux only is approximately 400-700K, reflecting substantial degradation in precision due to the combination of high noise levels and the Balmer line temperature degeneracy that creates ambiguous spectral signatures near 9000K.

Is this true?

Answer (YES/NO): NO